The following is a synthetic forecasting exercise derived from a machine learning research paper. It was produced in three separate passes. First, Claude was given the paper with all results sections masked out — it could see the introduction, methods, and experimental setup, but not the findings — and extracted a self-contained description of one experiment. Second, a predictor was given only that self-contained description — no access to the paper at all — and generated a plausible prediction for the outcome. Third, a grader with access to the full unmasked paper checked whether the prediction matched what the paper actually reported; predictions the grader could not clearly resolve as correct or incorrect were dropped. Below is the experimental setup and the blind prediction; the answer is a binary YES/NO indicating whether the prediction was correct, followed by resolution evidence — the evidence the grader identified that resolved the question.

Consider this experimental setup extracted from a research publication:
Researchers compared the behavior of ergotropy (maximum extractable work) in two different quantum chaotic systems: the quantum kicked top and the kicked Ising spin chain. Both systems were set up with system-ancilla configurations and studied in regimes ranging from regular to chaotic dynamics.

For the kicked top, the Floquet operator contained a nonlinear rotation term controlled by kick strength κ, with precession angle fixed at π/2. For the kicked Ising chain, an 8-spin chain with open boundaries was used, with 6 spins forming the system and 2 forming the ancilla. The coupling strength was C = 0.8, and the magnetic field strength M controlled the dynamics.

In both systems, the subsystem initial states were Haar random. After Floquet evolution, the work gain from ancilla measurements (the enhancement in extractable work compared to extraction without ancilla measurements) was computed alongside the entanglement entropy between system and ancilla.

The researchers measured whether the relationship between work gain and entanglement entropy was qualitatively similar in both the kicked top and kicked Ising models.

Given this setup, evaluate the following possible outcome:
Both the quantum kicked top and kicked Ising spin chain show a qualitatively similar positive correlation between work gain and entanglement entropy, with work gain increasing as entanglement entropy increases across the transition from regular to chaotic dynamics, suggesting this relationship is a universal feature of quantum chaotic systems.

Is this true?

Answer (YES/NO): YES